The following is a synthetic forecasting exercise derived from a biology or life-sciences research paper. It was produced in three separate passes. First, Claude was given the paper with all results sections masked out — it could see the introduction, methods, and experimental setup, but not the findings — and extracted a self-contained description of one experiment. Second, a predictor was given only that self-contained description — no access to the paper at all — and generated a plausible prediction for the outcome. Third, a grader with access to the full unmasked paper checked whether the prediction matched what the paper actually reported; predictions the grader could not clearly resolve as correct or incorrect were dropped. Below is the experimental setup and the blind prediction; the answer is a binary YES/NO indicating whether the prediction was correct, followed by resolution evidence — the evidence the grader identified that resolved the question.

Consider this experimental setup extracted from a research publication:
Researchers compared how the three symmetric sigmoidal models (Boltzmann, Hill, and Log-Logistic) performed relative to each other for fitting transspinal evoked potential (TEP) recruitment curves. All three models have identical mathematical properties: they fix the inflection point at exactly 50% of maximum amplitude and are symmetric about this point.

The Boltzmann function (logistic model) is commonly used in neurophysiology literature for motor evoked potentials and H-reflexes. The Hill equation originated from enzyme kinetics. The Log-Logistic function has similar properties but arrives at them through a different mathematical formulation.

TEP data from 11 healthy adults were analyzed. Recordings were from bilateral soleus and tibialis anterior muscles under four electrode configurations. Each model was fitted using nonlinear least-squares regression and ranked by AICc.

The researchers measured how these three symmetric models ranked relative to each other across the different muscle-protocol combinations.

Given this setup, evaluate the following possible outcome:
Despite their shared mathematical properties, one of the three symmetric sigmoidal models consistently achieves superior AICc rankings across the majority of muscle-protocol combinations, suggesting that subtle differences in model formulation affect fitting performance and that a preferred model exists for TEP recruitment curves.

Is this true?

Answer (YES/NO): NO